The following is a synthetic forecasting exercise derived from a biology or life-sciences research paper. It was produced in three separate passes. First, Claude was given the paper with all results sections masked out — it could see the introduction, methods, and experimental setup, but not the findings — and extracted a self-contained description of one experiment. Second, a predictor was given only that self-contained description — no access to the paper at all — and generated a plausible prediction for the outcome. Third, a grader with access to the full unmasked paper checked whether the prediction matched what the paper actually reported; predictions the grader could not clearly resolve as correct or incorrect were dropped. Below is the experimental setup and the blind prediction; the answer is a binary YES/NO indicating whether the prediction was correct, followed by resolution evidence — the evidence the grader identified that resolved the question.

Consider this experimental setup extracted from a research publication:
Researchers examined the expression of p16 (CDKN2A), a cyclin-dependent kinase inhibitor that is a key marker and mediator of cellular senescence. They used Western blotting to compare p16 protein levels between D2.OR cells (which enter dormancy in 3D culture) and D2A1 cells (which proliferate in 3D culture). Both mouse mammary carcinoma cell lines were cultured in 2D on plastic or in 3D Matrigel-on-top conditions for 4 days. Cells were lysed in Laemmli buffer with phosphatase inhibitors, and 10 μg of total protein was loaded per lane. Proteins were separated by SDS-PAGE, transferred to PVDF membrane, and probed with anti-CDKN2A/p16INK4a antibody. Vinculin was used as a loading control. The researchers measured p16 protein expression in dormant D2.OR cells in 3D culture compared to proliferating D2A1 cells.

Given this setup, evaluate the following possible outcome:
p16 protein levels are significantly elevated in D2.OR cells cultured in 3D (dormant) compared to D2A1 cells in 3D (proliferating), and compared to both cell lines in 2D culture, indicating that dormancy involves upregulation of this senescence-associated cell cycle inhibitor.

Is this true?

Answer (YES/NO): NO